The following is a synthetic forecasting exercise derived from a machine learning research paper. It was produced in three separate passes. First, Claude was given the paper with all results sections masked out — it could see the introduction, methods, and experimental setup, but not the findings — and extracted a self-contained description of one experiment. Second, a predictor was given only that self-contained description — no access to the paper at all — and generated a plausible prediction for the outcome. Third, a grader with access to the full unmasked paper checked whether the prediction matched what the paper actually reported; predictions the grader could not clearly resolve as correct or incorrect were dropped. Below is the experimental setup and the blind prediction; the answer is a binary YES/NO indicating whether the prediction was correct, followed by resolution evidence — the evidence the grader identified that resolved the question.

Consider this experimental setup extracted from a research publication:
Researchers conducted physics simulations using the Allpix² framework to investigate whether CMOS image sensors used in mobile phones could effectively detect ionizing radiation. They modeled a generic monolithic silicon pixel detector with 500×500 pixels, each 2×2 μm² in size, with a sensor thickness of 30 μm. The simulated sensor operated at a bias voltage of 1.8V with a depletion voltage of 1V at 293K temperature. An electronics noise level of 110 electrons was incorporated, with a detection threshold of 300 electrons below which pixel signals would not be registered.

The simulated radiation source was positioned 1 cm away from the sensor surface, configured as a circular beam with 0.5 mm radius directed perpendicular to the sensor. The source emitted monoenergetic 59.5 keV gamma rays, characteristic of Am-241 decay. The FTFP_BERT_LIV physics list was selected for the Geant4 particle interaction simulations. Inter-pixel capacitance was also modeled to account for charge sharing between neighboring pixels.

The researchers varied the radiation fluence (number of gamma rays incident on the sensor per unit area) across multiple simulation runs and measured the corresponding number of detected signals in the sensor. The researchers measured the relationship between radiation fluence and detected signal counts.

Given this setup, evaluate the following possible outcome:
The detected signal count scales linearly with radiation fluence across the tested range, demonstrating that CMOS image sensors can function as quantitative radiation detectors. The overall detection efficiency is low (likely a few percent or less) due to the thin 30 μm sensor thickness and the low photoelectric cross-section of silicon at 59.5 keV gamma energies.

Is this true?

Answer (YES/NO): YES